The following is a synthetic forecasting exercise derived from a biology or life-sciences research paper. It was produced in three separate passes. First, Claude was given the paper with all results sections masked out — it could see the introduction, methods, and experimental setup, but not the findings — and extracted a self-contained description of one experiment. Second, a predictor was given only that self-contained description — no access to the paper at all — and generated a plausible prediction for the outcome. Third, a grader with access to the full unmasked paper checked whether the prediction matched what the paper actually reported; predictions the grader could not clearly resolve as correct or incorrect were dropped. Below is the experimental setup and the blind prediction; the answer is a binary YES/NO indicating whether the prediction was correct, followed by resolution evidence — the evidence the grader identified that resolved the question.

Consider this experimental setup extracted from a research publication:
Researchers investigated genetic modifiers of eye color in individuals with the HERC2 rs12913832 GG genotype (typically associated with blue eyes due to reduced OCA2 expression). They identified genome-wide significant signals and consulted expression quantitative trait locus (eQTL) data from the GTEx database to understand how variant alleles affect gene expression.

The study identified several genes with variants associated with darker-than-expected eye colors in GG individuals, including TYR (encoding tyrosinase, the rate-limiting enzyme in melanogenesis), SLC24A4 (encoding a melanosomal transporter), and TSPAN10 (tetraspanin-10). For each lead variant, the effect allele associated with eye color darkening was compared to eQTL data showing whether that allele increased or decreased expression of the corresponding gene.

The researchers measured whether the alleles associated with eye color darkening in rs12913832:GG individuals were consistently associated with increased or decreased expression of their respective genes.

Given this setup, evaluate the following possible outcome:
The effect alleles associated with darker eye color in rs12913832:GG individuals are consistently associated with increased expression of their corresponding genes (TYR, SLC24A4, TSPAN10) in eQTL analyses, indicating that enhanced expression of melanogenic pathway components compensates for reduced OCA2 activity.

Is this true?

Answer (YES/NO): YES